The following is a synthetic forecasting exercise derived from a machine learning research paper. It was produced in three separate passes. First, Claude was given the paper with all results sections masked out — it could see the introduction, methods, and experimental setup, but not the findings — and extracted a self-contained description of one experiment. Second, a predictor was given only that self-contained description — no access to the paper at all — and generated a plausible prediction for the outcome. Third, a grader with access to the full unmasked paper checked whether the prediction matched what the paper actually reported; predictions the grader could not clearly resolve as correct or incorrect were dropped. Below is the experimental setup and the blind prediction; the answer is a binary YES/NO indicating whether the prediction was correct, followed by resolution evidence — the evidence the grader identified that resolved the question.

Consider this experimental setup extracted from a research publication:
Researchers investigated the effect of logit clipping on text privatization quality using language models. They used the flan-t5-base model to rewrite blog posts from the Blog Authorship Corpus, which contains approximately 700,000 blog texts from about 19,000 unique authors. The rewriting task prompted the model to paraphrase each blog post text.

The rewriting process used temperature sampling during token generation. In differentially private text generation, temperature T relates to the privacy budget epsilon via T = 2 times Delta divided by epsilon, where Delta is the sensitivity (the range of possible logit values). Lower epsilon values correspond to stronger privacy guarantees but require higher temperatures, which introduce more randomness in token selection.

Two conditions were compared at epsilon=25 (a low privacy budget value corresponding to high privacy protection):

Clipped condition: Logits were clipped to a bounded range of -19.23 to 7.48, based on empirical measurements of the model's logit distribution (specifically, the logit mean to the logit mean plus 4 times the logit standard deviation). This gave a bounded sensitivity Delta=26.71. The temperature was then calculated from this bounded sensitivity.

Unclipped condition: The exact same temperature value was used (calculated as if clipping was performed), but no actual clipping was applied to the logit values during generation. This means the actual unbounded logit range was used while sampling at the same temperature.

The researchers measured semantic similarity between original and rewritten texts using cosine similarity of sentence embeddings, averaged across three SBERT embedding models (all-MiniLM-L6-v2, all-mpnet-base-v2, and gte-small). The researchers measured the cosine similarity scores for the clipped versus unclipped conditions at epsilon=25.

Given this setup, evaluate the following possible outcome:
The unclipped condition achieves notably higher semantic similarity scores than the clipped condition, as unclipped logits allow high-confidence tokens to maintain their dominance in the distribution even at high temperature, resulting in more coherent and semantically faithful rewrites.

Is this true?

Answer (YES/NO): NO